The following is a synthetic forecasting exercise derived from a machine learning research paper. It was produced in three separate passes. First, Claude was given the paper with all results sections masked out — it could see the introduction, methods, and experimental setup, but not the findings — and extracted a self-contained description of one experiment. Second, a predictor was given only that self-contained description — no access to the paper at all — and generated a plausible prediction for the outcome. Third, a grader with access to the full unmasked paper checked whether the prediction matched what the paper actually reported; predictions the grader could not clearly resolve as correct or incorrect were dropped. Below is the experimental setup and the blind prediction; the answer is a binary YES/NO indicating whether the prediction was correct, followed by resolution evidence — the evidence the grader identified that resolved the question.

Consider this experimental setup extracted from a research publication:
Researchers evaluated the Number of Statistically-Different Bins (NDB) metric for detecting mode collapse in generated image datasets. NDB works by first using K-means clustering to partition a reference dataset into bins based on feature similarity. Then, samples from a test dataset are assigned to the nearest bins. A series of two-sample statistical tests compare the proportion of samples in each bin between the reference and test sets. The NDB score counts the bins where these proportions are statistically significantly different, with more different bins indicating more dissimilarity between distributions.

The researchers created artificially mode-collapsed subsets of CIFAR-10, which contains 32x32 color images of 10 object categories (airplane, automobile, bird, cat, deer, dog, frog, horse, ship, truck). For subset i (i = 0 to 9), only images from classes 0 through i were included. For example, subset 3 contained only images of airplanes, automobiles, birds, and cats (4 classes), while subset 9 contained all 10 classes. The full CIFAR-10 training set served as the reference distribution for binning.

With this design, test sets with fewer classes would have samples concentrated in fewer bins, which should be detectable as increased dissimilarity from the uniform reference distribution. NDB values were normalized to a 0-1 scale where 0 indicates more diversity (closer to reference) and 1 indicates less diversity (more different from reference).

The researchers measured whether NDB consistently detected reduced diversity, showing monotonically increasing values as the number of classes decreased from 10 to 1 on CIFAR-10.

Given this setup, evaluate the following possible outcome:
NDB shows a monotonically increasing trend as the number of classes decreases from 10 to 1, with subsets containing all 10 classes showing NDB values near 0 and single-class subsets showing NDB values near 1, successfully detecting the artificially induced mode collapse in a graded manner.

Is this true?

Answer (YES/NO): NO